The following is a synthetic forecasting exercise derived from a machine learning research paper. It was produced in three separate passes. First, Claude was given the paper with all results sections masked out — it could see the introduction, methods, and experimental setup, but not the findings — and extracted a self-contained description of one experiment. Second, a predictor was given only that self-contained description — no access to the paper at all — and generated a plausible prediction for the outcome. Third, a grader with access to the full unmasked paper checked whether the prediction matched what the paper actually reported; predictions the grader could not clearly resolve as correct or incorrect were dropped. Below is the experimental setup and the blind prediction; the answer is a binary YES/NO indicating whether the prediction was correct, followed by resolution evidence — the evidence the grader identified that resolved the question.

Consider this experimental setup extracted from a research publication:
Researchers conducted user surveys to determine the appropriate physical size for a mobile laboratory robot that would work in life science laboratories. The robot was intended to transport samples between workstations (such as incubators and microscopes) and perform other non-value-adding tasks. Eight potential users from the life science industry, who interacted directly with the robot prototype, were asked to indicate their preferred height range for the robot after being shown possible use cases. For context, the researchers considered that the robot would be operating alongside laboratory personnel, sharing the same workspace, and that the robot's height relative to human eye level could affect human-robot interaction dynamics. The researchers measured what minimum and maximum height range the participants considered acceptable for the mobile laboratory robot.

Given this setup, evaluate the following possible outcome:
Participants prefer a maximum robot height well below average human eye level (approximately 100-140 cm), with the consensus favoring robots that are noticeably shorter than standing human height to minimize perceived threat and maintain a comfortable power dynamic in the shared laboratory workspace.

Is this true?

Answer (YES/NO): NO